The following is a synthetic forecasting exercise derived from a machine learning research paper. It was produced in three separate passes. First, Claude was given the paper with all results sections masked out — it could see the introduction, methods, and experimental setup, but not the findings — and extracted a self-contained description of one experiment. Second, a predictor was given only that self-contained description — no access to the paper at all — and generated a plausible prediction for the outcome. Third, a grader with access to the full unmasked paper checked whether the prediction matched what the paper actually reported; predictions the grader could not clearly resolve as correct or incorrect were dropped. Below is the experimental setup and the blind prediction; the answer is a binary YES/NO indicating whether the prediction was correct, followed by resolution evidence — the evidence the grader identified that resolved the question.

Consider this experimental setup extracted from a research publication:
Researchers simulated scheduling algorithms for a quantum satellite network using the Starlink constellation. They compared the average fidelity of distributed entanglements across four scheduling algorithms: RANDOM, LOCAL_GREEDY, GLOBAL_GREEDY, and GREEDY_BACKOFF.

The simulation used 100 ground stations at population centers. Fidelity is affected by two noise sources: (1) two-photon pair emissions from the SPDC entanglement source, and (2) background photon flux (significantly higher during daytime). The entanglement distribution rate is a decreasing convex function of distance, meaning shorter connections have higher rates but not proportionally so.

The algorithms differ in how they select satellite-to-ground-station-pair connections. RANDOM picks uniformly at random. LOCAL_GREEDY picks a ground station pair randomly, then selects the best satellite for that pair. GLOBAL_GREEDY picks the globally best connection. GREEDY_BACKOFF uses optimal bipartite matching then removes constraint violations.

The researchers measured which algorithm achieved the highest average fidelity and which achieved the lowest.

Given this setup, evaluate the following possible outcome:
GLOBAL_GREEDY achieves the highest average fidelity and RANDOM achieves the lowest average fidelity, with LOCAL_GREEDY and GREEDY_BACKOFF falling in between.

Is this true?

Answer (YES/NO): NO